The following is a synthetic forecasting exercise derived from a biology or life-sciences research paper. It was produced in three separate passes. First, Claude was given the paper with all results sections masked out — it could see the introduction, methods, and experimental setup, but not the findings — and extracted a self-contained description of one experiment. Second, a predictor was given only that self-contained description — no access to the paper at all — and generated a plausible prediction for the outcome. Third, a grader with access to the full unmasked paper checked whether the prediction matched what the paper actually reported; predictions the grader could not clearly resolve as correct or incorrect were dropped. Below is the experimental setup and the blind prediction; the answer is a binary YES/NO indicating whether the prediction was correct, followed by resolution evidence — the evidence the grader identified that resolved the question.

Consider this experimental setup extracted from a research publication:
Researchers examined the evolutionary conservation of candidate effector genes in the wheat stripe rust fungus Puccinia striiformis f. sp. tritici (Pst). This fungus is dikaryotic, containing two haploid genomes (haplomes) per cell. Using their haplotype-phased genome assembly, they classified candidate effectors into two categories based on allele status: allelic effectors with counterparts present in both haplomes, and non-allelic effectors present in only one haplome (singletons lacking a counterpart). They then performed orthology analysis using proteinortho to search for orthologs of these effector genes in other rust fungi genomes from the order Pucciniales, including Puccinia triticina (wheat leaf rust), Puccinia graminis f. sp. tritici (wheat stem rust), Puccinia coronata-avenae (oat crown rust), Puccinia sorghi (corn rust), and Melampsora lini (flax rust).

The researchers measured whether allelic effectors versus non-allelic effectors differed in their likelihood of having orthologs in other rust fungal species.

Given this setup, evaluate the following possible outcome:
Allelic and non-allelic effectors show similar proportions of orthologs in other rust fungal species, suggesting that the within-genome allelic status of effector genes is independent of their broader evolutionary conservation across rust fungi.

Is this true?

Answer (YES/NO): NO